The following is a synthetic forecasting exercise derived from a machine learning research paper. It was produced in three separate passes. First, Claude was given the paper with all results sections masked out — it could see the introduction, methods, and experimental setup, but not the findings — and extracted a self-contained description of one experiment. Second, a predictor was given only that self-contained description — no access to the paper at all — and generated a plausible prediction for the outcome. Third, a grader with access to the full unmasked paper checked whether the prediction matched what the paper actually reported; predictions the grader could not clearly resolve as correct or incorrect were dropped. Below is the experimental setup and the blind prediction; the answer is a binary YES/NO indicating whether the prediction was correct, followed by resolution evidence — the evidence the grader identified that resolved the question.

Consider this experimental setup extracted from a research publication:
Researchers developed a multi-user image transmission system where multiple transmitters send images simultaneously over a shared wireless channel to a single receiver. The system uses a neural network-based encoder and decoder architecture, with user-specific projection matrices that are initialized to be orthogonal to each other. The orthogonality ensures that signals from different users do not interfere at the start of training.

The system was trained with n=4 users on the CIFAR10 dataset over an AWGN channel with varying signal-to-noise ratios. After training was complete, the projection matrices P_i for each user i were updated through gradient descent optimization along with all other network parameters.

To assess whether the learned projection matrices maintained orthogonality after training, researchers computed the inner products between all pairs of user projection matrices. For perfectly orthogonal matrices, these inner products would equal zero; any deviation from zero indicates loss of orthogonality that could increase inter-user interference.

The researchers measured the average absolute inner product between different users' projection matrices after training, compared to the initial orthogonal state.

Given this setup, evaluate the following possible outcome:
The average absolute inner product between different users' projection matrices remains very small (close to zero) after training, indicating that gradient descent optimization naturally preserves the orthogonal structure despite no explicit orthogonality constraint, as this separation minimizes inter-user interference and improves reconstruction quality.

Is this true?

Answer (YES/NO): YES